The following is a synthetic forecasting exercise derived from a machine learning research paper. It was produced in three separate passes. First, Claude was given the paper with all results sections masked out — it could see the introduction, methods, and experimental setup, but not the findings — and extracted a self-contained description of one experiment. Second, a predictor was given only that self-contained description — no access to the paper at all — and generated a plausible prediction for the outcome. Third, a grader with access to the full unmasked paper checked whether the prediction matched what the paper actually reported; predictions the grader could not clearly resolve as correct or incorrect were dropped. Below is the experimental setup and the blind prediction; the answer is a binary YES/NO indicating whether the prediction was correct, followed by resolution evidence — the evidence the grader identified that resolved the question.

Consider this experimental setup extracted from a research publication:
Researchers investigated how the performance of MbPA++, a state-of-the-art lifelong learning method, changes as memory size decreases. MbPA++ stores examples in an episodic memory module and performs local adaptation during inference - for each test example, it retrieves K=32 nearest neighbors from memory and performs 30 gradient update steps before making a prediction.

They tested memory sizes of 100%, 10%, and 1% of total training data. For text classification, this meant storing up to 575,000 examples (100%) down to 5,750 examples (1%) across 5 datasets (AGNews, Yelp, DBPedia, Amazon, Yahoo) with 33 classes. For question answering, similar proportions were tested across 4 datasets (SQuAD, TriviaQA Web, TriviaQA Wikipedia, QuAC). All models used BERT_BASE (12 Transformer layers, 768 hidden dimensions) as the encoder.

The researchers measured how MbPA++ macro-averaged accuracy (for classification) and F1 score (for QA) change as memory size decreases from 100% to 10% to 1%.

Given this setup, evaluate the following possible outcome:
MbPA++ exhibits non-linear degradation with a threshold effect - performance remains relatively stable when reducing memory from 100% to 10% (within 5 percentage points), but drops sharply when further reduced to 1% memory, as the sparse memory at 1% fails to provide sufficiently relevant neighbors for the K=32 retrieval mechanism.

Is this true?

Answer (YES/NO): NO